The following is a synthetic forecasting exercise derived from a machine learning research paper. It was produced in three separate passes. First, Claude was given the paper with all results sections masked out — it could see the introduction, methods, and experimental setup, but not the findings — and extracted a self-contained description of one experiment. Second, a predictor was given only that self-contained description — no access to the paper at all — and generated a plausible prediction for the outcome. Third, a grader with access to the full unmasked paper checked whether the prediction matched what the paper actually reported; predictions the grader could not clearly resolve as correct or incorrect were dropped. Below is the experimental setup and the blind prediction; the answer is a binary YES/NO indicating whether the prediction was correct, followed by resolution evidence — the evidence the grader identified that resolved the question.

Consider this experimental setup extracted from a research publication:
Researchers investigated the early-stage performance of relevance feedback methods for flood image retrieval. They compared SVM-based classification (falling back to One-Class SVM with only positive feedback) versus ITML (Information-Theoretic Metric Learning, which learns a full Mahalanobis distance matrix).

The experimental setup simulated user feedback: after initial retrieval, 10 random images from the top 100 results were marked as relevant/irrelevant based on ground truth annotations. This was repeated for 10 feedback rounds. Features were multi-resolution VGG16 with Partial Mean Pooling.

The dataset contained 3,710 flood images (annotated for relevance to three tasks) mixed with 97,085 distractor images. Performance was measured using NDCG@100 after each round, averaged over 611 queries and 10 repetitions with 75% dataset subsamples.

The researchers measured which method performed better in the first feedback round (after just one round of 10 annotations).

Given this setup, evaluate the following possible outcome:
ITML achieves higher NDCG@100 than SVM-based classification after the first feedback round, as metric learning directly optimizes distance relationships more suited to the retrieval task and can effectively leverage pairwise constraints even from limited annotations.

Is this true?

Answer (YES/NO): YES